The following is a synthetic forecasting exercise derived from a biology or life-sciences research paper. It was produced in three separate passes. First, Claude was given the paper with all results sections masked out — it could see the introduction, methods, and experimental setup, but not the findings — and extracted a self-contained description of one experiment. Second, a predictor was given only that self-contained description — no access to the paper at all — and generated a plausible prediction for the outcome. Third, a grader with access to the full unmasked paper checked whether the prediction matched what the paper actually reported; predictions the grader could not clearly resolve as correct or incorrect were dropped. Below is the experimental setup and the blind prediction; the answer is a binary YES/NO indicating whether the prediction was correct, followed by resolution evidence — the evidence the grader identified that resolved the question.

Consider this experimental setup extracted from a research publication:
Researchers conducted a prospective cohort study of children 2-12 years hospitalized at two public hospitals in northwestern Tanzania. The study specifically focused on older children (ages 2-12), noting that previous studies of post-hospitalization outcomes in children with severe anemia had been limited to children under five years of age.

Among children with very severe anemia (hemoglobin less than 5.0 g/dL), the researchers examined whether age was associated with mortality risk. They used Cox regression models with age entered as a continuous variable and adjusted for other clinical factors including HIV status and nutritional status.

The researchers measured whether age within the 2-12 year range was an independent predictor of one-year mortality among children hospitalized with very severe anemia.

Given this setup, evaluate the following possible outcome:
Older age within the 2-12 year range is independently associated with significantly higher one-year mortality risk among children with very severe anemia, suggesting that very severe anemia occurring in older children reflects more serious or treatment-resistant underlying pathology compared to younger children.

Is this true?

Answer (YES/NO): YES